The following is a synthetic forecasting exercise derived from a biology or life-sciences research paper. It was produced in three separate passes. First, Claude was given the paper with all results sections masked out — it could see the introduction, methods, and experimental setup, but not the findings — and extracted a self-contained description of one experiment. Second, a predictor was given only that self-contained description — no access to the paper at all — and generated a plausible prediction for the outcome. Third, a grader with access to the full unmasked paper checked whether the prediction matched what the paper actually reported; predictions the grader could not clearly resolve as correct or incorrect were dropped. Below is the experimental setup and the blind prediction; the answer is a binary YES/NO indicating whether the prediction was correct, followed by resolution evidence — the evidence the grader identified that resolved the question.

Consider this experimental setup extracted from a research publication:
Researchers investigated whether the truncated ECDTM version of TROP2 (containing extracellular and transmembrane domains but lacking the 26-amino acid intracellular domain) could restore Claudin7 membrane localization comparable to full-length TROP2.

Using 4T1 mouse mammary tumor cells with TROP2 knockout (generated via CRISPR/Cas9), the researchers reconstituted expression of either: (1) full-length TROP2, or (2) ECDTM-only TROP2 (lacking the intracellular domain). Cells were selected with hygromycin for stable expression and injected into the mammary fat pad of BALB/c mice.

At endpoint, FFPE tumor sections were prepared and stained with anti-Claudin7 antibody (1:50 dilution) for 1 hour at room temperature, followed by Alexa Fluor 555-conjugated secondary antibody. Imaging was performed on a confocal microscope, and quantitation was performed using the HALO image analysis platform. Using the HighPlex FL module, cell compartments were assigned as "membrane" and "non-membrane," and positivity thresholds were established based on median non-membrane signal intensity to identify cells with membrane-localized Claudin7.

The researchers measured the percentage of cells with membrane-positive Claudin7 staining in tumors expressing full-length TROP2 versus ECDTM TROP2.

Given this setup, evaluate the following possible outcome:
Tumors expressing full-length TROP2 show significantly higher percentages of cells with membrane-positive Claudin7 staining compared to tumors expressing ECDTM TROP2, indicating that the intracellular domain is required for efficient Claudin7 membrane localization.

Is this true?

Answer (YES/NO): NO